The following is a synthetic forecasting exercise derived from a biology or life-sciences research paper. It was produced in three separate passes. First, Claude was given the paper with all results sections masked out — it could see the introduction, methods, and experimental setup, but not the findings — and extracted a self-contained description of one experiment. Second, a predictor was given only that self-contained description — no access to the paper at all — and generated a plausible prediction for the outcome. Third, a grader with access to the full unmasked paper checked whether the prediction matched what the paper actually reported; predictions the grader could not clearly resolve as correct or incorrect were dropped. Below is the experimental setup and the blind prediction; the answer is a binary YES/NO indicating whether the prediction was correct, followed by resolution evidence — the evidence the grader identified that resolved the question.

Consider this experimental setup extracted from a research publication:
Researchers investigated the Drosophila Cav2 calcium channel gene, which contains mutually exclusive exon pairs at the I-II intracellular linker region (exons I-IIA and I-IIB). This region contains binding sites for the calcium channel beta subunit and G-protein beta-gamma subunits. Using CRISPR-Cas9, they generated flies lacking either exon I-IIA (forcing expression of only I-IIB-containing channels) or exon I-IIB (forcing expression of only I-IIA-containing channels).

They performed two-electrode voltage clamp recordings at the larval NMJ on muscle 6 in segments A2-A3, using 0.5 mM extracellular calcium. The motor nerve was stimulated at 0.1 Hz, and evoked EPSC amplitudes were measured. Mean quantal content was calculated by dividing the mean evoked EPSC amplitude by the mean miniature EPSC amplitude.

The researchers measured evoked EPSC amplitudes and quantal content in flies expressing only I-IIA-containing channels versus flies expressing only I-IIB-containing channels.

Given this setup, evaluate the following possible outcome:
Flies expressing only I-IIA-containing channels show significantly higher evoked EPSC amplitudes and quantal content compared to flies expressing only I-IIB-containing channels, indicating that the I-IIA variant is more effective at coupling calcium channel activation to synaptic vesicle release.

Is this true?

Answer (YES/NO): NO